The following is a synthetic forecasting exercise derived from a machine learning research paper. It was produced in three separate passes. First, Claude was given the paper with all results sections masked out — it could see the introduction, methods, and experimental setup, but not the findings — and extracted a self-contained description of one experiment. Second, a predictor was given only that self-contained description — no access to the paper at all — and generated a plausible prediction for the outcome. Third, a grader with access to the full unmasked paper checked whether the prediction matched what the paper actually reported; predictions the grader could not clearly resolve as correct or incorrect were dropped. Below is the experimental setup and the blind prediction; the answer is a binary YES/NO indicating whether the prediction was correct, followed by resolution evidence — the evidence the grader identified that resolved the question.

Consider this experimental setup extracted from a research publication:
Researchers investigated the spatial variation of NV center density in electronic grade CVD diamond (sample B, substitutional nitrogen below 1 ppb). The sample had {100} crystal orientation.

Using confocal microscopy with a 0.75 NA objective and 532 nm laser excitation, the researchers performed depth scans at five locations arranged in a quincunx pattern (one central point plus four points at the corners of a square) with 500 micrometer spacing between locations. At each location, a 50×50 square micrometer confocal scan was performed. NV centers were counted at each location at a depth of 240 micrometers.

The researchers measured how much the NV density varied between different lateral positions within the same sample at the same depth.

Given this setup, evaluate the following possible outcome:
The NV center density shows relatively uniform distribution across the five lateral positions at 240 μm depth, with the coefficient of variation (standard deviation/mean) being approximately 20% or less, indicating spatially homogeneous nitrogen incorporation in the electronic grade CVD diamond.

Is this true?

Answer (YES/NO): NO